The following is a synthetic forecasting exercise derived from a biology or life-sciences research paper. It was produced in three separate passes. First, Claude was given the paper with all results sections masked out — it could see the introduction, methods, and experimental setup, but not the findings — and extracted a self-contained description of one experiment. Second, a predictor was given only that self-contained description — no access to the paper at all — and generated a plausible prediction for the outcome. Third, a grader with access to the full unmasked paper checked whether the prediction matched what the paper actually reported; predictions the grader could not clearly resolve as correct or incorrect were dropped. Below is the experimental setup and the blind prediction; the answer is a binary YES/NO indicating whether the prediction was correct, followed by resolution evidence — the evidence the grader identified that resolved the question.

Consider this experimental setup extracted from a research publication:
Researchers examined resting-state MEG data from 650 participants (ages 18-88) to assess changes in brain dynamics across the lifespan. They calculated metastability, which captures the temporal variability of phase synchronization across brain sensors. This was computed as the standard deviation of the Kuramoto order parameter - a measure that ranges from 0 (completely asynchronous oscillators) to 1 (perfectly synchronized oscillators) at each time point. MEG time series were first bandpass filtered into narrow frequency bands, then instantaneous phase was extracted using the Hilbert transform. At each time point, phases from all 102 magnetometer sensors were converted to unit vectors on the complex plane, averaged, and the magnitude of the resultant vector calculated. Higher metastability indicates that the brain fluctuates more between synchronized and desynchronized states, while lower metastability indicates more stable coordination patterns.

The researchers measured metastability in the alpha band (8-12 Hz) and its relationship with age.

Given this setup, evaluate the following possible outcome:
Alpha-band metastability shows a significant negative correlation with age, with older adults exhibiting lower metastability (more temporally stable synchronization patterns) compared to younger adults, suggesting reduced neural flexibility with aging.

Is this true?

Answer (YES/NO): NO